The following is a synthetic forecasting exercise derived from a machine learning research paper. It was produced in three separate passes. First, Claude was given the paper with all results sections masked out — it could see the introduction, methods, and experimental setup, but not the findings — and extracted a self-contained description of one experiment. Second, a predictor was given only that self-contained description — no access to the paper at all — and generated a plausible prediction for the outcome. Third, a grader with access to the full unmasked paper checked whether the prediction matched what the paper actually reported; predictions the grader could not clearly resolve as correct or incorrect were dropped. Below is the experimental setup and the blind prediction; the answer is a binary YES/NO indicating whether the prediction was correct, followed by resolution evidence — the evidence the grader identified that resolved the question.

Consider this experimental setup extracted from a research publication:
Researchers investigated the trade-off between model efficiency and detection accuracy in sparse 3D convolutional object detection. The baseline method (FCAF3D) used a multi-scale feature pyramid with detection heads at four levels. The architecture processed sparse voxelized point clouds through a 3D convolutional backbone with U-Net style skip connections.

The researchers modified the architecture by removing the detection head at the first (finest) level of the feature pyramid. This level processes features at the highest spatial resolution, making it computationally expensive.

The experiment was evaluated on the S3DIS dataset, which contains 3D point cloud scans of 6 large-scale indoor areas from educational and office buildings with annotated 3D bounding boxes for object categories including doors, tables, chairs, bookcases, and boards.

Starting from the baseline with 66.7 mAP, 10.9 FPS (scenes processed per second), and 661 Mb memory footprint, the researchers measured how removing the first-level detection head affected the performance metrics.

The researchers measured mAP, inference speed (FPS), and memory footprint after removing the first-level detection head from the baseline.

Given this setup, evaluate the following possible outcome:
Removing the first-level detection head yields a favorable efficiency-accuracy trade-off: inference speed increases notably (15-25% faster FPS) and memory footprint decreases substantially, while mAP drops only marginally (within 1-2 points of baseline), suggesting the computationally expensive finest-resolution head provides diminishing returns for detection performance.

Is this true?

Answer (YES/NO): NO